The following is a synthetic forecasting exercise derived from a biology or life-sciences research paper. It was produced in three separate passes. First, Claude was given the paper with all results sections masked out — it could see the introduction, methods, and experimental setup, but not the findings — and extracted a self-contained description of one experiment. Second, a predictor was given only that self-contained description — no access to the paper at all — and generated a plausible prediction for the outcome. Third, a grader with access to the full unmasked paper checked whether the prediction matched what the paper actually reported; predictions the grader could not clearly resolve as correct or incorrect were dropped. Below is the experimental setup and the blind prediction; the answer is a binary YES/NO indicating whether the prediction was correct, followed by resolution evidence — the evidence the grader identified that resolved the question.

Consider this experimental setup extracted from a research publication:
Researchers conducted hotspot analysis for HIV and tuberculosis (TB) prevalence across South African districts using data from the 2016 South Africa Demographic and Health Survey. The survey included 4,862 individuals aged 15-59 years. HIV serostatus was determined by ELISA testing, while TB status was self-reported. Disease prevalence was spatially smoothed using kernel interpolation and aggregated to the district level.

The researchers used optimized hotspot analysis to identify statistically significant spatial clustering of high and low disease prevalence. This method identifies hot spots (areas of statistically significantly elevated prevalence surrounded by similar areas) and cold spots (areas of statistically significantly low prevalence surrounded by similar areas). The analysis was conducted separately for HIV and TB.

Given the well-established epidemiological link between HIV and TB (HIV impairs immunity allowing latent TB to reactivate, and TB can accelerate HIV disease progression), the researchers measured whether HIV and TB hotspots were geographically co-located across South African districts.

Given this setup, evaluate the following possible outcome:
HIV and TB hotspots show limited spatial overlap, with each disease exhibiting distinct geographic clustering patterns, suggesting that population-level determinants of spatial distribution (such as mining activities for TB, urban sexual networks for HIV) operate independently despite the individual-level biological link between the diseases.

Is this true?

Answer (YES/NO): YES